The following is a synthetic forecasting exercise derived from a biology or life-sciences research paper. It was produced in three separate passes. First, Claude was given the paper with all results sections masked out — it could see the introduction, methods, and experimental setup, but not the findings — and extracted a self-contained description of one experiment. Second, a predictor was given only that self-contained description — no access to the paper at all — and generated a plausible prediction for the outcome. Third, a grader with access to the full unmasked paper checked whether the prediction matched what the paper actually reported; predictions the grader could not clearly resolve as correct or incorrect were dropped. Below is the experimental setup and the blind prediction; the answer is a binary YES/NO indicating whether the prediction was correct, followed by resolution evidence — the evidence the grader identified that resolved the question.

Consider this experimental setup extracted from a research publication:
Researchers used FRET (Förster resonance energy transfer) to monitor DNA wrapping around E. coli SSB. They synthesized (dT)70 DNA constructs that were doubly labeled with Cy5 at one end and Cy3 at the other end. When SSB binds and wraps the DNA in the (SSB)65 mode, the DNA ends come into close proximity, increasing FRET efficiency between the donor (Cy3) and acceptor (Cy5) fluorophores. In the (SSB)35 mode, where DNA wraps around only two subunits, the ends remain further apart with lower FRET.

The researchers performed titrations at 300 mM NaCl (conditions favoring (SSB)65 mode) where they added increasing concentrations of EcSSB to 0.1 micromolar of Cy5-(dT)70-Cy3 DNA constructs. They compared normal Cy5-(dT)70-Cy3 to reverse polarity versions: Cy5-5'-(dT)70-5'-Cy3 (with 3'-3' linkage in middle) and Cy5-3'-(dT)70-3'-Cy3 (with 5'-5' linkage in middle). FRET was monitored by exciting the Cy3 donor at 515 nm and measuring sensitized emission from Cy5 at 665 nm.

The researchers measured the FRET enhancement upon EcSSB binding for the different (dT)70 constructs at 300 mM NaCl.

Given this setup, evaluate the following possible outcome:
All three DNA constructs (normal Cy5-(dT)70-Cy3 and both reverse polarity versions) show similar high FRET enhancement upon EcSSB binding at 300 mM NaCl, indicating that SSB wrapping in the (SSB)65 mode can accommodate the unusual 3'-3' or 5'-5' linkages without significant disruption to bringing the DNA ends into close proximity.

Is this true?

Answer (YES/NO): YES